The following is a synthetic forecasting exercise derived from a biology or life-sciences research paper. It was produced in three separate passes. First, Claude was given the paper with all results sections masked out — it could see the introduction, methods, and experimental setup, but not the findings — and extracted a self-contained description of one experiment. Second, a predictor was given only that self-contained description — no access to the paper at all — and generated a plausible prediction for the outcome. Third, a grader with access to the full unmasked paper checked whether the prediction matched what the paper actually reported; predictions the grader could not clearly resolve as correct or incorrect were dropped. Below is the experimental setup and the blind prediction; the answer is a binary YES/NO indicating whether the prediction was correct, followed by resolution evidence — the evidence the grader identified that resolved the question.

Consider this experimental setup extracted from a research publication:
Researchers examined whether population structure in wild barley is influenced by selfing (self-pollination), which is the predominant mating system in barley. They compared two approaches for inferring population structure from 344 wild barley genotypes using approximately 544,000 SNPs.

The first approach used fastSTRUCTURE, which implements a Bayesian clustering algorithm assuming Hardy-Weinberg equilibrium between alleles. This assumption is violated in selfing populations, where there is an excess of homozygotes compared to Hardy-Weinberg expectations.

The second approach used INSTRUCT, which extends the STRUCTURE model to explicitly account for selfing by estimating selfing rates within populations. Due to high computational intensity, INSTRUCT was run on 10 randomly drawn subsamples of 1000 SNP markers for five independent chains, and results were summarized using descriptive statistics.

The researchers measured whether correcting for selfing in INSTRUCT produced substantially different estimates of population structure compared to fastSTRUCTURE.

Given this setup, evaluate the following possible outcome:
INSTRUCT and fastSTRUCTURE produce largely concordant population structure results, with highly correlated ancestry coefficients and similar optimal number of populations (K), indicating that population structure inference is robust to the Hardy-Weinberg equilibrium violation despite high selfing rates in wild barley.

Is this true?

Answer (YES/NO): YES